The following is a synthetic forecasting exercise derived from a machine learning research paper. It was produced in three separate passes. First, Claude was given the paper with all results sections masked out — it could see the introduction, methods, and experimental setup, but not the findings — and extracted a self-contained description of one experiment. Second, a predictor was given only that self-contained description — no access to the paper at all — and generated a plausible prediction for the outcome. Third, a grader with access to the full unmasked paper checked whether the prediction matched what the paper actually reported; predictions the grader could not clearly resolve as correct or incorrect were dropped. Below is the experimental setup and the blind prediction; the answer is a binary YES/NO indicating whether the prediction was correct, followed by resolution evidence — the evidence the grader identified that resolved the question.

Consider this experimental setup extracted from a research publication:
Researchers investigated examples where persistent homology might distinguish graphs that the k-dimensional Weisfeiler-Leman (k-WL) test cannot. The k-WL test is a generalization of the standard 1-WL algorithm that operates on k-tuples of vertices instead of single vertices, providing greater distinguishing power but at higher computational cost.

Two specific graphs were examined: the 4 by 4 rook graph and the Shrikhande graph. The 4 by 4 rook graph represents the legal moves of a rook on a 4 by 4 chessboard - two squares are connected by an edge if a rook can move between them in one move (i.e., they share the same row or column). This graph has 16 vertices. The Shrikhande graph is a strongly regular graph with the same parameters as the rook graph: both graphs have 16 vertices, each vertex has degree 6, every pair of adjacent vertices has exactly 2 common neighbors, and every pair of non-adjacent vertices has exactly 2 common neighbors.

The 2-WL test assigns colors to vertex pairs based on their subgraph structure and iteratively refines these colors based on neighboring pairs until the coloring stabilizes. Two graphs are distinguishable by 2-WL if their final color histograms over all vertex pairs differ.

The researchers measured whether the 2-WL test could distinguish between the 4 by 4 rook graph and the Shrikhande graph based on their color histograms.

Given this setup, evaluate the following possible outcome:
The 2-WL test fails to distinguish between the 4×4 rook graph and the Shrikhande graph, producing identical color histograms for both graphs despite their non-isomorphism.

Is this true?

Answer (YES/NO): YES